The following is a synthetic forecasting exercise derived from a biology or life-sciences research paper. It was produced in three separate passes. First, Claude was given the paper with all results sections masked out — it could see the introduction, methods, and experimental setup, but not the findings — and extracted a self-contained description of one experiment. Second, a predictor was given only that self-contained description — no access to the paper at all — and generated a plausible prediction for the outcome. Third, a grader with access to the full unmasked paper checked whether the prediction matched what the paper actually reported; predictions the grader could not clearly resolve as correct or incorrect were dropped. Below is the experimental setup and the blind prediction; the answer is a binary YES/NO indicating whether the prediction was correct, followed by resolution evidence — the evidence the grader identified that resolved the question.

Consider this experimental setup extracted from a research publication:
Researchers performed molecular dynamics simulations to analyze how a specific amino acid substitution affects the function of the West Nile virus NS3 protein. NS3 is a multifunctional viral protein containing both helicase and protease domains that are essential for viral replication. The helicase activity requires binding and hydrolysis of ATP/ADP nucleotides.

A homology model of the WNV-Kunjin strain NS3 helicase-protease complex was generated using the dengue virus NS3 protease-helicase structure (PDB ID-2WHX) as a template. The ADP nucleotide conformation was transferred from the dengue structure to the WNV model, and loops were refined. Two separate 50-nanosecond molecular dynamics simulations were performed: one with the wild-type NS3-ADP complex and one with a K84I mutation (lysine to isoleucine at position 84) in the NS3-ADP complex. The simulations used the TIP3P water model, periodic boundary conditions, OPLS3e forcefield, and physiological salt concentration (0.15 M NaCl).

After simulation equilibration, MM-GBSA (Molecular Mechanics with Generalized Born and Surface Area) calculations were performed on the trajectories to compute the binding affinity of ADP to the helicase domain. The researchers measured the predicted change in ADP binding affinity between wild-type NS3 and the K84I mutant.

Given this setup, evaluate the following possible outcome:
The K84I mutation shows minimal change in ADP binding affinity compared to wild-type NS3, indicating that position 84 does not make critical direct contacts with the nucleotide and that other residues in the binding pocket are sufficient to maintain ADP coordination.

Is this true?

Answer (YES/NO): YES